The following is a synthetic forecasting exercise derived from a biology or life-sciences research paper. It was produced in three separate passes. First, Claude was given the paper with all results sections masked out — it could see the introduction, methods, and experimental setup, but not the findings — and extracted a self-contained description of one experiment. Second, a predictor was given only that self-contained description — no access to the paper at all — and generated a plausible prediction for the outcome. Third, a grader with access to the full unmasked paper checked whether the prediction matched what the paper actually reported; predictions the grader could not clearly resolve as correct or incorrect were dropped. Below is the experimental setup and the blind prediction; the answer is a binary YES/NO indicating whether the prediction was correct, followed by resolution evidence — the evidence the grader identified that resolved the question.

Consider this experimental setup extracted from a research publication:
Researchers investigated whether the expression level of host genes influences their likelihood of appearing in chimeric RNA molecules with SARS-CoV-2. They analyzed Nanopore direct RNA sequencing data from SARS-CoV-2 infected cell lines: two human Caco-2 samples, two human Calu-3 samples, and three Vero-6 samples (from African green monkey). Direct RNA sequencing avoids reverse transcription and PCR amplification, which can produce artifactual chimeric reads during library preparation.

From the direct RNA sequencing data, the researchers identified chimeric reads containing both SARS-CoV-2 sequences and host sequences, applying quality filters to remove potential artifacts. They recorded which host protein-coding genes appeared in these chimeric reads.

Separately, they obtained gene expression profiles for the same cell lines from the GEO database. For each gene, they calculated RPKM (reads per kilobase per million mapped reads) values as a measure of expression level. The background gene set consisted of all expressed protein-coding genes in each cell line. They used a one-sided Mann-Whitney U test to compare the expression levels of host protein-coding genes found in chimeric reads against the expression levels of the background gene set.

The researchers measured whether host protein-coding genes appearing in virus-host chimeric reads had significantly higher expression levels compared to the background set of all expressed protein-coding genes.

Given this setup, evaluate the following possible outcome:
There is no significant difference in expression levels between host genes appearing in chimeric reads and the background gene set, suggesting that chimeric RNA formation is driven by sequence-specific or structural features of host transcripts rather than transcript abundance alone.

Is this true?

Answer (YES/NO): NO